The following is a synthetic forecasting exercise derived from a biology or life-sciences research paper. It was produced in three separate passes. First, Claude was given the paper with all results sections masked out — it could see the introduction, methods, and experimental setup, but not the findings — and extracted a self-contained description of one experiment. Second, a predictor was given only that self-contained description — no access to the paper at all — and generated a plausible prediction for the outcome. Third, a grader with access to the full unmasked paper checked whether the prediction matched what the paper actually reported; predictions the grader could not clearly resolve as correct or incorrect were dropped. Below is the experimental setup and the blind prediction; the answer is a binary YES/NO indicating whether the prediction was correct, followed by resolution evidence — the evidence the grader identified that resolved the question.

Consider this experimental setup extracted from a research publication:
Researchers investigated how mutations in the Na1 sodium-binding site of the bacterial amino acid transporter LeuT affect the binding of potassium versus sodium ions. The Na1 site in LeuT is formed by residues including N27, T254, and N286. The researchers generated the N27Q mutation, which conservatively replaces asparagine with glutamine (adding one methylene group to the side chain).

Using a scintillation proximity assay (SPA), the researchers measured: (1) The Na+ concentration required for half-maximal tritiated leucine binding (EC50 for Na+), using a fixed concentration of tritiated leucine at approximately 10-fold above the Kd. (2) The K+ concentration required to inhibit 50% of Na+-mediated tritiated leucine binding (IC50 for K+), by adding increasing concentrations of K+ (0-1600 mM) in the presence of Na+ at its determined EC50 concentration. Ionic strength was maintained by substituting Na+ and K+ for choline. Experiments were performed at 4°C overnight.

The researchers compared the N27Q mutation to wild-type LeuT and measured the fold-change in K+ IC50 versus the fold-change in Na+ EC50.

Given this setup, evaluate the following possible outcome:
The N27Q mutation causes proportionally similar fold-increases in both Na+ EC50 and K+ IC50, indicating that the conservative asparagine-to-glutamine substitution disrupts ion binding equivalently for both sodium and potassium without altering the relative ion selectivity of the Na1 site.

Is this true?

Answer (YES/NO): NO